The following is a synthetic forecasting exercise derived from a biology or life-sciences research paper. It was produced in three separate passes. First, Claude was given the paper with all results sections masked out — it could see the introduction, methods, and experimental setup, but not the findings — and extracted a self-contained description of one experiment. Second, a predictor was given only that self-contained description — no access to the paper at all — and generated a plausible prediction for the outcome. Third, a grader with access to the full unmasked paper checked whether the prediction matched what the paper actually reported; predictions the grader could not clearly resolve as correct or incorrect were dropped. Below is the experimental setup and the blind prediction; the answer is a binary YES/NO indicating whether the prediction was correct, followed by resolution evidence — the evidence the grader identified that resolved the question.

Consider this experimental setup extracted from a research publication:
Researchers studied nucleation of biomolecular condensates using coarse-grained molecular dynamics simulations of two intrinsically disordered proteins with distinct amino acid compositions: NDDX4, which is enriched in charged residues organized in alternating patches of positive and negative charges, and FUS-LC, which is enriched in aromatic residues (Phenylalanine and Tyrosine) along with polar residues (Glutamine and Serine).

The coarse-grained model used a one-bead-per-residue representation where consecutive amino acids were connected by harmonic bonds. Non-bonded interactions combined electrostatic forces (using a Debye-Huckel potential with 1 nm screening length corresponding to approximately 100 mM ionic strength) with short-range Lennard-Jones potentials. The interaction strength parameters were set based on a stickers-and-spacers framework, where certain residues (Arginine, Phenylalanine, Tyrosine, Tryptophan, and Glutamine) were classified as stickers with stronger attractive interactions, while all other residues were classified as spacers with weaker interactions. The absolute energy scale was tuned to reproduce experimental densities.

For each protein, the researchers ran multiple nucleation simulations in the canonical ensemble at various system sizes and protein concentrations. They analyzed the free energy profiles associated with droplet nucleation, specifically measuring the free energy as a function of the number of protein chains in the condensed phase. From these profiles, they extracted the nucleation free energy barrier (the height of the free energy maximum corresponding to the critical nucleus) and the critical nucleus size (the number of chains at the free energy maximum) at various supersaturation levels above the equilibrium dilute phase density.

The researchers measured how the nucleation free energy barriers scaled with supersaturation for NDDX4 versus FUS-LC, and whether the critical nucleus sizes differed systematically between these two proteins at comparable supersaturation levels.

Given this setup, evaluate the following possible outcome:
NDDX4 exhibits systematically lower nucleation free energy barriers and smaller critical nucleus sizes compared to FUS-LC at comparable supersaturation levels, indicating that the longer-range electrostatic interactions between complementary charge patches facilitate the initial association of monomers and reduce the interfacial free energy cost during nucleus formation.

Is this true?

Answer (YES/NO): YES